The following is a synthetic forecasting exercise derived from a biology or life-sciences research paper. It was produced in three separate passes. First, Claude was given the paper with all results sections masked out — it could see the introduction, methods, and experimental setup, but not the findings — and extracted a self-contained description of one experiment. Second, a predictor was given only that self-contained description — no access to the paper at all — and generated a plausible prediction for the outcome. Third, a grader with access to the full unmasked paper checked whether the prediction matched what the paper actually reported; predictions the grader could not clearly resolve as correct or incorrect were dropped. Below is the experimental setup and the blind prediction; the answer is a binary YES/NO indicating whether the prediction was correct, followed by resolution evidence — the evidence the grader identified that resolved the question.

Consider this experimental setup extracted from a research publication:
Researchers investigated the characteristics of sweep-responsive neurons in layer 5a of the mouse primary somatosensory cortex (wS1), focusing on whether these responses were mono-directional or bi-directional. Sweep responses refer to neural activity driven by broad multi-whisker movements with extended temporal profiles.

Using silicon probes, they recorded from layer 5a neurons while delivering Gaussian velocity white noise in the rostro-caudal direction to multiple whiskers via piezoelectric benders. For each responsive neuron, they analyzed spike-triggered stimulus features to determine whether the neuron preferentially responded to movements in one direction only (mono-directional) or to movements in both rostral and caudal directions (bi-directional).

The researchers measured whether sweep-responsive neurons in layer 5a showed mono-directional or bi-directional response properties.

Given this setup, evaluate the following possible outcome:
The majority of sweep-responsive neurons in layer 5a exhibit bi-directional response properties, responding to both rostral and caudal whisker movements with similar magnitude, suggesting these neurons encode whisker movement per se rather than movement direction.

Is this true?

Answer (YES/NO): NO